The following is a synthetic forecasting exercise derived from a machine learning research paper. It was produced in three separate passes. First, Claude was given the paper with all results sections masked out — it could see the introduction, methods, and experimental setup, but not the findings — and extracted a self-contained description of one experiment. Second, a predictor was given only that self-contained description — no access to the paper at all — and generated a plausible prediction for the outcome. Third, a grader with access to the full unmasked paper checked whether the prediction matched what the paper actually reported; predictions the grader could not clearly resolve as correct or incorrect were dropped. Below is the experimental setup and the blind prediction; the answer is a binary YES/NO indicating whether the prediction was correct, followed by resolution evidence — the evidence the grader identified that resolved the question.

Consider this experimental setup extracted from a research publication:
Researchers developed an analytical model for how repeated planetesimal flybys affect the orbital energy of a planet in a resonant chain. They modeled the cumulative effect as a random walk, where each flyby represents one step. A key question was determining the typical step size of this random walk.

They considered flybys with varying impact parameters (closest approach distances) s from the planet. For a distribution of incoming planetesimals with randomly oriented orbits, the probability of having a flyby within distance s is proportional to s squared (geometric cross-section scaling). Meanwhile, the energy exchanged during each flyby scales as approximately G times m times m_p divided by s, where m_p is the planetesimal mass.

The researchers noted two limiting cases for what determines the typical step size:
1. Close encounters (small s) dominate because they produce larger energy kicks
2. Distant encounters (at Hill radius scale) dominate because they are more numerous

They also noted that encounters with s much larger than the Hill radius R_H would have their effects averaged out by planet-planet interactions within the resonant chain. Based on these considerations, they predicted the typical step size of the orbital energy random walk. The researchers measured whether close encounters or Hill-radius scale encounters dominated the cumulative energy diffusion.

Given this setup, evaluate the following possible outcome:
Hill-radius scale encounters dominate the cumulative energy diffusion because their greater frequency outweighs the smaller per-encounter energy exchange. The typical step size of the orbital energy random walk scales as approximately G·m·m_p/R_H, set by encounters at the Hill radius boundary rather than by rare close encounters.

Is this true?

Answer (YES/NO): YES